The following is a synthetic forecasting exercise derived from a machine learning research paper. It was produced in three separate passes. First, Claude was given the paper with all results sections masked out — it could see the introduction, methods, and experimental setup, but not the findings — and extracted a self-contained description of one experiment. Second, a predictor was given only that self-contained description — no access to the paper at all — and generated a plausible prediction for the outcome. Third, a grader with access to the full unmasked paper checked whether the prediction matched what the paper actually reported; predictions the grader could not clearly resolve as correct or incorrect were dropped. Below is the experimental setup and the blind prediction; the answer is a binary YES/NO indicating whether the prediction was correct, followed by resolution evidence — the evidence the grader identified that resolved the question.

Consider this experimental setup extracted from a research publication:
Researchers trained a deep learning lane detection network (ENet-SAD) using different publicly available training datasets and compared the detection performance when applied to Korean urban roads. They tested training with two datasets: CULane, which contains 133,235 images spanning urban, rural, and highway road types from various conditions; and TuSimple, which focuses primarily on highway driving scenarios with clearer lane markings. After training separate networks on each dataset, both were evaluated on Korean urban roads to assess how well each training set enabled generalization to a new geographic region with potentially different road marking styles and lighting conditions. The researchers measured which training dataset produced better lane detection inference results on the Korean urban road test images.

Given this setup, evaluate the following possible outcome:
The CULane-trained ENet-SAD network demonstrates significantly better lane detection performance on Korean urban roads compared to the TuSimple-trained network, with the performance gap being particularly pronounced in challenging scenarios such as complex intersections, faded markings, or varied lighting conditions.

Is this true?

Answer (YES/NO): NO